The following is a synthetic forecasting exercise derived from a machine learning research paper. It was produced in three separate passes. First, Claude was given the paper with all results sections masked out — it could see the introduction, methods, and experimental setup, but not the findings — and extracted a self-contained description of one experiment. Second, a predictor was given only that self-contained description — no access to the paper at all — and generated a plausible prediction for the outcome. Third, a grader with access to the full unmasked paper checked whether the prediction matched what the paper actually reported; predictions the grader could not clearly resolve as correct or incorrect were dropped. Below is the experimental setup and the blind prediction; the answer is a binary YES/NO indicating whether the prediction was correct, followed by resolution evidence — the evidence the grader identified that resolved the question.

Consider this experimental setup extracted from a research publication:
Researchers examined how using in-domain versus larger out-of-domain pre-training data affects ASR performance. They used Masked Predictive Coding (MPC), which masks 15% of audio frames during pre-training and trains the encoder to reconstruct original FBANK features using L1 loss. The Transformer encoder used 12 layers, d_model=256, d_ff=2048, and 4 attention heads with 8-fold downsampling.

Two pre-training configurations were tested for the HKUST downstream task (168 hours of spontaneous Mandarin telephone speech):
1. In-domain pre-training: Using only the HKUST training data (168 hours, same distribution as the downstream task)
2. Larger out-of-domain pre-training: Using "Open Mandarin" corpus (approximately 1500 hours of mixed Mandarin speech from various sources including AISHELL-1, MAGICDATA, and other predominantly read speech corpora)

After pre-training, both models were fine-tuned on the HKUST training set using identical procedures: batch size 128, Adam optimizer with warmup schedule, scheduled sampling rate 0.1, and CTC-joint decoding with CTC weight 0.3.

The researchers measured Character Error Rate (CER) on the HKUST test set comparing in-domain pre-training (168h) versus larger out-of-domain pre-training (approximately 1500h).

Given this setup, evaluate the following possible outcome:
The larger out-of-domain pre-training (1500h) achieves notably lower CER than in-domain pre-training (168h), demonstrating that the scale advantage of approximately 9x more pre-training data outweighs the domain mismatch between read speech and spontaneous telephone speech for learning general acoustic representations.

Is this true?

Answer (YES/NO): YES